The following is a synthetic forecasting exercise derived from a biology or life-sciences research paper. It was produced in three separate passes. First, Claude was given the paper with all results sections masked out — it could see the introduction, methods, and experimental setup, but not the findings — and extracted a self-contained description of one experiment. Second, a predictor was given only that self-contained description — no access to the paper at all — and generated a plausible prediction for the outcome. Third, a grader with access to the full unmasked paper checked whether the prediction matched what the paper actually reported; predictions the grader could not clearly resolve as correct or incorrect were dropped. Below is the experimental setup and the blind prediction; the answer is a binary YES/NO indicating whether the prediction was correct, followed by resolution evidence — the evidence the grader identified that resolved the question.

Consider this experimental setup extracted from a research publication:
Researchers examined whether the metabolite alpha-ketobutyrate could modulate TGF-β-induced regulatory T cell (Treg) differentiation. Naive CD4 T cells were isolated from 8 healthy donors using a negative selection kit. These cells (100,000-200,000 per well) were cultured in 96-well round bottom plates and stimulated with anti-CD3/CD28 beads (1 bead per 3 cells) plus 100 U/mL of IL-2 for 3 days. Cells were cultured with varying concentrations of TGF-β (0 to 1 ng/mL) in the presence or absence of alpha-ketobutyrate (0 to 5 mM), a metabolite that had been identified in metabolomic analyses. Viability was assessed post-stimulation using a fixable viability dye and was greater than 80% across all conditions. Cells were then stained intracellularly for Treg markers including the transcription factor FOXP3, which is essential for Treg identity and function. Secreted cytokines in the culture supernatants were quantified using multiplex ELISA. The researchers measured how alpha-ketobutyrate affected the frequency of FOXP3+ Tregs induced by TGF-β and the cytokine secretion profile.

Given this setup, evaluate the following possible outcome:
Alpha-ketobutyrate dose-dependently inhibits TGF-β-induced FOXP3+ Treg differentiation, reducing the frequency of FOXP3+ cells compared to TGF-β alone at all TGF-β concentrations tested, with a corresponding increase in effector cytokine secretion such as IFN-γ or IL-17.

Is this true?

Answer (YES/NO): NO